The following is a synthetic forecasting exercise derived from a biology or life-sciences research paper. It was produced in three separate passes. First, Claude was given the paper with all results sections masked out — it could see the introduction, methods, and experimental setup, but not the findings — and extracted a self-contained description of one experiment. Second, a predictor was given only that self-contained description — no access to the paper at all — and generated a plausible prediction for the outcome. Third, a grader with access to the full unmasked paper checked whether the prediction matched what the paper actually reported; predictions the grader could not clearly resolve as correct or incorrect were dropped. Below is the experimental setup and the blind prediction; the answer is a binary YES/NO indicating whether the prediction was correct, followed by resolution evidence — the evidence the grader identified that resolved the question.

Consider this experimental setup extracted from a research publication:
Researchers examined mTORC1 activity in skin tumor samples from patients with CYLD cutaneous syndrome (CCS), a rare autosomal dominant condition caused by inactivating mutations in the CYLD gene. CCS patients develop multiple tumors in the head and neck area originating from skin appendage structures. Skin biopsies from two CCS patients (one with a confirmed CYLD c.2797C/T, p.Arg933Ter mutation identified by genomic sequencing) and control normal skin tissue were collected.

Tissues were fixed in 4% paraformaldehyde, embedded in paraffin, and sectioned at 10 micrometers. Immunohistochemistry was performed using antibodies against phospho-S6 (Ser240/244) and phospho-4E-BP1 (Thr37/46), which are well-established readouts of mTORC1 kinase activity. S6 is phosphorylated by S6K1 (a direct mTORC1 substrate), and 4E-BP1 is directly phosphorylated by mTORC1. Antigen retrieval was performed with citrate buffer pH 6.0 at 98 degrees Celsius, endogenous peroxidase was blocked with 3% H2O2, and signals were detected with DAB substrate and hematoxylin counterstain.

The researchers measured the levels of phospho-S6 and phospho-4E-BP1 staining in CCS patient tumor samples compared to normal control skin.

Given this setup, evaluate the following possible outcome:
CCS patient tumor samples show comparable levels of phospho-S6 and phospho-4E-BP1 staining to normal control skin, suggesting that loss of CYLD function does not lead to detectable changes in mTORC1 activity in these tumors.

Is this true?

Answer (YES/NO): NO